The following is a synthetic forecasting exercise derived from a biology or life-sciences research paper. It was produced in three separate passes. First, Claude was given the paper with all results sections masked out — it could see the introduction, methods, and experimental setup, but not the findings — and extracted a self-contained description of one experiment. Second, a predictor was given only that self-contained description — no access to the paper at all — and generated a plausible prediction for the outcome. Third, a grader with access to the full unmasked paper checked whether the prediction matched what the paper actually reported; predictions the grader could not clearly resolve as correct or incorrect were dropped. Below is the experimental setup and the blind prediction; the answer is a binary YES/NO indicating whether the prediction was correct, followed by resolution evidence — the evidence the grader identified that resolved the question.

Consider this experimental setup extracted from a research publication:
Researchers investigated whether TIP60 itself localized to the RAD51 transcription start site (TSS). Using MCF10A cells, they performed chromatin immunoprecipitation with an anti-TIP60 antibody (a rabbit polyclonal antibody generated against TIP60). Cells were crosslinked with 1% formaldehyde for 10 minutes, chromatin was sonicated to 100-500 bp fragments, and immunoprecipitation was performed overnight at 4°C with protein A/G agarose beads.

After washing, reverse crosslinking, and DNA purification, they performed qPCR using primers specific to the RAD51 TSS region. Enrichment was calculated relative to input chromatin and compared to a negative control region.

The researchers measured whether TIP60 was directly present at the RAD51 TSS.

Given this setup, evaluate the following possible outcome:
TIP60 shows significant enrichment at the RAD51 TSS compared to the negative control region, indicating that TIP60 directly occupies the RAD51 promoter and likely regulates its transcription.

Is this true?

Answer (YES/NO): YES